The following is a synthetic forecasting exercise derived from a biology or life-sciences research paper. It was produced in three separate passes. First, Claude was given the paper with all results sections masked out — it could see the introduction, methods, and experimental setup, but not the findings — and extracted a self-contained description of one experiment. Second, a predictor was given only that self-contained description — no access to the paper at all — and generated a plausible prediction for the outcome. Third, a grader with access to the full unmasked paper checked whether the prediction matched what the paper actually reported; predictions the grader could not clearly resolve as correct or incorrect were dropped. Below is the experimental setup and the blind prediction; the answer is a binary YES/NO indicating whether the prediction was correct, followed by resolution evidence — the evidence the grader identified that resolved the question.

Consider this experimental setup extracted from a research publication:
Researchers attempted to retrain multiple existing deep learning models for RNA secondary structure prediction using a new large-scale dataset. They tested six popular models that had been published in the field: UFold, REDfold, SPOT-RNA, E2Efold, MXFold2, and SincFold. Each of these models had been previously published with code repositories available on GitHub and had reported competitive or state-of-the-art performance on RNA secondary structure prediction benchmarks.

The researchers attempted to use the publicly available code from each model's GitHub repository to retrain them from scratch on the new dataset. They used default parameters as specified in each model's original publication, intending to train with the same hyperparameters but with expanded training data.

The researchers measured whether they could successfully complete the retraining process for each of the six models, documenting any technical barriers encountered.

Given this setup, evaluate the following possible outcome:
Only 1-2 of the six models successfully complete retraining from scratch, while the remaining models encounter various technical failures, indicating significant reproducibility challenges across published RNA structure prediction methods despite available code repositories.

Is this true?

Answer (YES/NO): YES